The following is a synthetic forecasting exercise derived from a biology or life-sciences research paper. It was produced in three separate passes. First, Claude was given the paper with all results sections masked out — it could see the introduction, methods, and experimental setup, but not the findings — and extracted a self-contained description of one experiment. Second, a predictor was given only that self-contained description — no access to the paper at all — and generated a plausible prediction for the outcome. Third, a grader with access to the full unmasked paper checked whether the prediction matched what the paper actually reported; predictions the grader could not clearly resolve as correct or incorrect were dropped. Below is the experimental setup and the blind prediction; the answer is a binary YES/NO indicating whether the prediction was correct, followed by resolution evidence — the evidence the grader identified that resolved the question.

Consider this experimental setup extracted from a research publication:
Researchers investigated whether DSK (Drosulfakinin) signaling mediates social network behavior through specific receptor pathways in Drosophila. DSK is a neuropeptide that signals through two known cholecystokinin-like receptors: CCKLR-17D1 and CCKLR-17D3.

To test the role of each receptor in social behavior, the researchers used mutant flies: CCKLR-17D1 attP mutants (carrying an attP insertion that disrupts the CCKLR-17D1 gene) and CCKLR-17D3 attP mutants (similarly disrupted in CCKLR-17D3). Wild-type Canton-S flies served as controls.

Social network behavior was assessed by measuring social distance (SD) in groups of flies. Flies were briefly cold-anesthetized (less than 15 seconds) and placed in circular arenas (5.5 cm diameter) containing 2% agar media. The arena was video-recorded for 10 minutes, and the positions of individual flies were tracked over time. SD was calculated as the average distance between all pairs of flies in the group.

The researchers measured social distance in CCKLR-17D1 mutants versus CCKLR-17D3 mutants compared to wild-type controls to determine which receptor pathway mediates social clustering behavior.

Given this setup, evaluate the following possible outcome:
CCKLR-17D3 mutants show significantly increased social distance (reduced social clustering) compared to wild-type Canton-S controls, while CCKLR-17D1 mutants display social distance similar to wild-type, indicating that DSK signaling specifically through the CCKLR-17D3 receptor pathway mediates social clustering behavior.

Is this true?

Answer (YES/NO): NO